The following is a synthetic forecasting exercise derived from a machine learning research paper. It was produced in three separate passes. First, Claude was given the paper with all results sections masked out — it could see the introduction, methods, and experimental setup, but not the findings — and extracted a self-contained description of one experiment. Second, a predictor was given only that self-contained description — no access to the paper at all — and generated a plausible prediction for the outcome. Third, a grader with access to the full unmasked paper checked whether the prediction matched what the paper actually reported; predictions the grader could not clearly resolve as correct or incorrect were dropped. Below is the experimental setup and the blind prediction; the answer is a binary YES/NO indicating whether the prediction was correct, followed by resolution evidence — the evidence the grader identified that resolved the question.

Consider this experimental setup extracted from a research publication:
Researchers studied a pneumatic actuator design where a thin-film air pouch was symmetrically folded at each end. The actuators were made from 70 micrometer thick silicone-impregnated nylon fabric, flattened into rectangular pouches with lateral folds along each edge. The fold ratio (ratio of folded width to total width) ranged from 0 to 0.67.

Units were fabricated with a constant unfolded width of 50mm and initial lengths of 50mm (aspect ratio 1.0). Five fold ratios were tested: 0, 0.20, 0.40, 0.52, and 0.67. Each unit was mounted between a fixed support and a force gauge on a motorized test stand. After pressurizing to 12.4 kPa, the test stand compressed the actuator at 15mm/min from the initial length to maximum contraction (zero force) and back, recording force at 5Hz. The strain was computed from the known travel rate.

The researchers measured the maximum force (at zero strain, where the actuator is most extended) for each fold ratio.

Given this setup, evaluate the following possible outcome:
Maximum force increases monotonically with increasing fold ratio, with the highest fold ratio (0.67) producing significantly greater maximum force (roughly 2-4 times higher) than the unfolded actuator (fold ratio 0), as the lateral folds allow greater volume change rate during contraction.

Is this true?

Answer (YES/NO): NO